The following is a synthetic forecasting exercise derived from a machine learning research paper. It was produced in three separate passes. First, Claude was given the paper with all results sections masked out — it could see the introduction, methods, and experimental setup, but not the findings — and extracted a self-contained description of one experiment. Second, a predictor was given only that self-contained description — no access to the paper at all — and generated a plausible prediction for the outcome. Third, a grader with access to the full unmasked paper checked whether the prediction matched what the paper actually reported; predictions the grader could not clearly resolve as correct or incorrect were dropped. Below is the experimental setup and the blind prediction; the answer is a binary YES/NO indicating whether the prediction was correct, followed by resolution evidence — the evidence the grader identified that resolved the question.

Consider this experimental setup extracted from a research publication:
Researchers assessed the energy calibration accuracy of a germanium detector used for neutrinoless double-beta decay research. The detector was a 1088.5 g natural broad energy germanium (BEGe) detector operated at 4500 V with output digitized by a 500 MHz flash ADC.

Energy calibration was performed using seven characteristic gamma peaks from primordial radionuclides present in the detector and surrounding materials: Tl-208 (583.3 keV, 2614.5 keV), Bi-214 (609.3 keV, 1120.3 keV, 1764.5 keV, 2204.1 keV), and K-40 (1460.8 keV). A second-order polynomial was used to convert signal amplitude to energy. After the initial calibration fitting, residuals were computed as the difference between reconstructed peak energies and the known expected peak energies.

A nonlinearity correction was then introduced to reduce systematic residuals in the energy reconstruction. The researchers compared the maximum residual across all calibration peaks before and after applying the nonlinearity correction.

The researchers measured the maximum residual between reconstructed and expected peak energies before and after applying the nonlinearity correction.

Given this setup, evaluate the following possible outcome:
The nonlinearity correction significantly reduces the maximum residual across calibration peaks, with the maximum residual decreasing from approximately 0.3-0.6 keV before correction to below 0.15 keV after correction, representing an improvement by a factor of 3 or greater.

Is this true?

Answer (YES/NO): NO